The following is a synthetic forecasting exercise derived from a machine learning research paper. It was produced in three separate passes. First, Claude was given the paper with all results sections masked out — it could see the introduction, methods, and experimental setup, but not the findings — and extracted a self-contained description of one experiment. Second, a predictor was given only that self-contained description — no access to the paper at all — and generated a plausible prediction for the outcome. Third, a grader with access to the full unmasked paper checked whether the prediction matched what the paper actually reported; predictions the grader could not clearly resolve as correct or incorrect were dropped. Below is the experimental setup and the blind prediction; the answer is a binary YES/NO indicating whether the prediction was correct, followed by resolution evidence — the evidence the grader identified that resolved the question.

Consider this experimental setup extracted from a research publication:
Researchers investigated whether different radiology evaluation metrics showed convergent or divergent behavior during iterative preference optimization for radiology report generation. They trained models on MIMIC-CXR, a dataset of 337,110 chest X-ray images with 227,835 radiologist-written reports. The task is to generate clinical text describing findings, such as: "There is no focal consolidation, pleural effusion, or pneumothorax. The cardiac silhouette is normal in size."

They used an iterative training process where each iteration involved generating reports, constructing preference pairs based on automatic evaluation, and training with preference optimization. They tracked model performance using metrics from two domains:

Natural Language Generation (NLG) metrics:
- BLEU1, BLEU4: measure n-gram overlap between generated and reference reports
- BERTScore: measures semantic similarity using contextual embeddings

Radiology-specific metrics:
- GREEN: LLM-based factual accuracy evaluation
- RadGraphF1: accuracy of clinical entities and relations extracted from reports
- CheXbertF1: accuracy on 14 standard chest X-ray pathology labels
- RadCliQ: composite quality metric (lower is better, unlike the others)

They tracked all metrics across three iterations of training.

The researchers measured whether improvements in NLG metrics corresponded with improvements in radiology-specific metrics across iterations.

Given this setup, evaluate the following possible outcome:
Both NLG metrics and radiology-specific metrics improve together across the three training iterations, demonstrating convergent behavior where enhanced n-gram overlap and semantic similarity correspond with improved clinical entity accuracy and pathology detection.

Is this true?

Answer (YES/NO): YES